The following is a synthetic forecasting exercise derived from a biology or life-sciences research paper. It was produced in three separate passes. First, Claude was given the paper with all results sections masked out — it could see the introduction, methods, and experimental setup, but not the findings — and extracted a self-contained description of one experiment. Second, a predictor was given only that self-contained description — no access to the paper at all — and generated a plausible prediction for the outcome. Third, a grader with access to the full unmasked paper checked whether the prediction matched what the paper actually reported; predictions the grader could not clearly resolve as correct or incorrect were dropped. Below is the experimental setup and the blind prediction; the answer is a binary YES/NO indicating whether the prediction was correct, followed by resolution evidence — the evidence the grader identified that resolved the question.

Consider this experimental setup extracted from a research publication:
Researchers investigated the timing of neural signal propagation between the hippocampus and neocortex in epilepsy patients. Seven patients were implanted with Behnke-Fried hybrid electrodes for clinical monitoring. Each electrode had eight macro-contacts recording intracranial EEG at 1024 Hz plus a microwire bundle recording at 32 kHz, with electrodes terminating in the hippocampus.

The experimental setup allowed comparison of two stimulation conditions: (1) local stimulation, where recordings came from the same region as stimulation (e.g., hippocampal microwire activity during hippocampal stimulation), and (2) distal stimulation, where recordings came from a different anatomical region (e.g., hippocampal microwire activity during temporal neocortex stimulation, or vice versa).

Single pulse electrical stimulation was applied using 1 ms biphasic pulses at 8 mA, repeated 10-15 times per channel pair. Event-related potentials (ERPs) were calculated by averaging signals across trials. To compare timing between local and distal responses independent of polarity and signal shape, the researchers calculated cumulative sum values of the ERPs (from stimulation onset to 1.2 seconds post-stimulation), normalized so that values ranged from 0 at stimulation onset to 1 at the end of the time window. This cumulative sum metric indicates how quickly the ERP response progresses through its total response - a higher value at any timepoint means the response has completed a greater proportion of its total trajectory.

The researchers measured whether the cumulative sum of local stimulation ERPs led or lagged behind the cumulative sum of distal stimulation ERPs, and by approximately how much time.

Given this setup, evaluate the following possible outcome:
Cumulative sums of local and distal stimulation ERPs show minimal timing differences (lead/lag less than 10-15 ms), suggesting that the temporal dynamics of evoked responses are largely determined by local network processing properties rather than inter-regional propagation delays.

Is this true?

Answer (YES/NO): NO